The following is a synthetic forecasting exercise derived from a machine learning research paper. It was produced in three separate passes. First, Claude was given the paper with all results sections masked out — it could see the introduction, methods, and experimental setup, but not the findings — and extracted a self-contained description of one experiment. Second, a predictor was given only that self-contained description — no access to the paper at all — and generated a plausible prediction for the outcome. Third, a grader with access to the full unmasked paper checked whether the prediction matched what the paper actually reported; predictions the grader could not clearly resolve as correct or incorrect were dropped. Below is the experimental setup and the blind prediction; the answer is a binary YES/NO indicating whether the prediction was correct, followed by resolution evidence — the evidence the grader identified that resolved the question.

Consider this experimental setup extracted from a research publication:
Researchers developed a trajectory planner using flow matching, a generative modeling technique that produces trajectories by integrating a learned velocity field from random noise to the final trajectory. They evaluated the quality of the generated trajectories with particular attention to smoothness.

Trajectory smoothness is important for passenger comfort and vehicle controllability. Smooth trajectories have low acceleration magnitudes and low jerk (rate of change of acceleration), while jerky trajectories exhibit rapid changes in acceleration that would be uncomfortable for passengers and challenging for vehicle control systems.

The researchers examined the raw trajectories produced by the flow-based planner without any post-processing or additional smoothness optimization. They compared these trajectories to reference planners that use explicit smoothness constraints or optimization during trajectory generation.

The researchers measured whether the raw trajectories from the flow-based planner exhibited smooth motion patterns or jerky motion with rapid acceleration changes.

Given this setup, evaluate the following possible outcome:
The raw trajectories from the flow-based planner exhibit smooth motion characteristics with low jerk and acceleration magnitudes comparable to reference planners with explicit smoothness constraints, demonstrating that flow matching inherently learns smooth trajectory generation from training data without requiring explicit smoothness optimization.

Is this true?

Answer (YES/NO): NO